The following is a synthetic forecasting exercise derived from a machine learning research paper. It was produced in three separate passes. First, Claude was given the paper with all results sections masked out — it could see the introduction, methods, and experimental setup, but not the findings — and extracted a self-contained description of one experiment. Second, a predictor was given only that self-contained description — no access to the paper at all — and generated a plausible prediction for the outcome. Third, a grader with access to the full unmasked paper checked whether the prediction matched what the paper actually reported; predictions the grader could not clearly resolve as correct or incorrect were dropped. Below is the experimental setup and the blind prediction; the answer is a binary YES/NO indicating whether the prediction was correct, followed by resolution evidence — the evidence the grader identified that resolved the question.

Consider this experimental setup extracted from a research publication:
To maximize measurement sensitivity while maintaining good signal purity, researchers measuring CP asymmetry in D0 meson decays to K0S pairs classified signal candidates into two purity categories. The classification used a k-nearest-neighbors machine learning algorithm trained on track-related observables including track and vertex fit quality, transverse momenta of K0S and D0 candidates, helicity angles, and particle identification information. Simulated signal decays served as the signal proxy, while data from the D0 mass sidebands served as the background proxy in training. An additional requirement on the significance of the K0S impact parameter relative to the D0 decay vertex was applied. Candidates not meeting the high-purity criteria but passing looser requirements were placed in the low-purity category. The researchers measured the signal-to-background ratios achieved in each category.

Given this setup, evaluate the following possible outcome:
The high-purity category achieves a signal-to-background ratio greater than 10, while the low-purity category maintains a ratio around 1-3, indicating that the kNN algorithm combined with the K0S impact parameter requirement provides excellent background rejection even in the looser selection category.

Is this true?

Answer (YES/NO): NO